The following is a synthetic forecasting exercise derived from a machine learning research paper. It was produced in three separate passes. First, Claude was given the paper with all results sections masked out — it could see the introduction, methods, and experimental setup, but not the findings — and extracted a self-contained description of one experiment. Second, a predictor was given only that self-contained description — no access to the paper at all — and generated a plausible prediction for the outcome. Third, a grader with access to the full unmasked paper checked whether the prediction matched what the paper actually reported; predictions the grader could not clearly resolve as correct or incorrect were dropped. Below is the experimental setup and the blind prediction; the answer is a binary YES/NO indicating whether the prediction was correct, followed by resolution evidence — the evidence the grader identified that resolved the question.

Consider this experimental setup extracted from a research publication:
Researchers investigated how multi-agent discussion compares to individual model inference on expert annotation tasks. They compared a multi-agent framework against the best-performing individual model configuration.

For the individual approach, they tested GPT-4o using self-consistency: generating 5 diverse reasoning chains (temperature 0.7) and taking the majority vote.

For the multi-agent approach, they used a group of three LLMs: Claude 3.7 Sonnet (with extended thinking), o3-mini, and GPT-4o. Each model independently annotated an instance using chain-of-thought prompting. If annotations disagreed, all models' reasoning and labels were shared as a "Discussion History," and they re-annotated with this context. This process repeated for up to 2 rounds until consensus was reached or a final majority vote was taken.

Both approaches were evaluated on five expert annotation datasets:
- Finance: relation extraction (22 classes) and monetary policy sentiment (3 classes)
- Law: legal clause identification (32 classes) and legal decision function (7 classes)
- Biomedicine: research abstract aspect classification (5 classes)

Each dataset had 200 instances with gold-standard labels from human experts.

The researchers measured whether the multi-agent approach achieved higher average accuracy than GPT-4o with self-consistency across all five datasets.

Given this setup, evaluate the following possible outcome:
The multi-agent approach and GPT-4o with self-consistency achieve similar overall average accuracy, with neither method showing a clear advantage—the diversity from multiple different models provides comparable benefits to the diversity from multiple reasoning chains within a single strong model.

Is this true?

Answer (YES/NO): NO